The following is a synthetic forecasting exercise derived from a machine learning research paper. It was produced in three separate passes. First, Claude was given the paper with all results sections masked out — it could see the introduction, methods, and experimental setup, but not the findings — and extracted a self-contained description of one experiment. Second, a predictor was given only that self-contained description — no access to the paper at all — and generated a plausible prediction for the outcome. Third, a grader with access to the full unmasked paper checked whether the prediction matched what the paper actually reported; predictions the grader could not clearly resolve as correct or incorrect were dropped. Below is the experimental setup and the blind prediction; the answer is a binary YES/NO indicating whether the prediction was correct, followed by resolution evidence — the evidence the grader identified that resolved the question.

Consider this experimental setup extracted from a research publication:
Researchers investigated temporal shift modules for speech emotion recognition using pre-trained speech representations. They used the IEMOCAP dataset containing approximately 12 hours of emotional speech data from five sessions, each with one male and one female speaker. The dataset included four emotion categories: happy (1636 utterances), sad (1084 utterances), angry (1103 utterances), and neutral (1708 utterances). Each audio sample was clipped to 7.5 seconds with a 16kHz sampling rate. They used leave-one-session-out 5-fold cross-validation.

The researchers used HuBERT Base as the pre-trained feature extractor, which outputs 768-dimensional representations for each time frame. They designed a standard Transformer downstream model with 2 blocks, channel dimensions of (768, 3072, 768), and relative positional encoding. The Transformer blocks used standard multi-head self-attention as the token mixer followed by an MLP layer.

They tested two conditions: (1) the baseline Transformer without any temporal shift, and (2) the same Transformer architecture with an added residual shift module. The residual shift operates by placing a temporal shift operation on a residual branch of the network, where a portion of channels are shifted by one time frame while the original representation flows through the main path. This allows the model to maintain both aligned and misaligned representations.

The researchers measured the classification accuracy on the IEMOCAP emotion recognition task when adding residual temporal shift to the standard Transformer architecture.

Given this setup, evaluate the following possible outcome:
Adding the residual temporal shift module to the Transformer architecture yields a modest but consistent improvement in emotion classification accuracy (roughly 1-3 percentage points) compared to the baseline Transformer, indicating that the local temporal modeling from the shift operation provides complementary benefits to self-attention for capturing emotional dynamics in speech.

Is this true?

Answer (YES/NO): NO